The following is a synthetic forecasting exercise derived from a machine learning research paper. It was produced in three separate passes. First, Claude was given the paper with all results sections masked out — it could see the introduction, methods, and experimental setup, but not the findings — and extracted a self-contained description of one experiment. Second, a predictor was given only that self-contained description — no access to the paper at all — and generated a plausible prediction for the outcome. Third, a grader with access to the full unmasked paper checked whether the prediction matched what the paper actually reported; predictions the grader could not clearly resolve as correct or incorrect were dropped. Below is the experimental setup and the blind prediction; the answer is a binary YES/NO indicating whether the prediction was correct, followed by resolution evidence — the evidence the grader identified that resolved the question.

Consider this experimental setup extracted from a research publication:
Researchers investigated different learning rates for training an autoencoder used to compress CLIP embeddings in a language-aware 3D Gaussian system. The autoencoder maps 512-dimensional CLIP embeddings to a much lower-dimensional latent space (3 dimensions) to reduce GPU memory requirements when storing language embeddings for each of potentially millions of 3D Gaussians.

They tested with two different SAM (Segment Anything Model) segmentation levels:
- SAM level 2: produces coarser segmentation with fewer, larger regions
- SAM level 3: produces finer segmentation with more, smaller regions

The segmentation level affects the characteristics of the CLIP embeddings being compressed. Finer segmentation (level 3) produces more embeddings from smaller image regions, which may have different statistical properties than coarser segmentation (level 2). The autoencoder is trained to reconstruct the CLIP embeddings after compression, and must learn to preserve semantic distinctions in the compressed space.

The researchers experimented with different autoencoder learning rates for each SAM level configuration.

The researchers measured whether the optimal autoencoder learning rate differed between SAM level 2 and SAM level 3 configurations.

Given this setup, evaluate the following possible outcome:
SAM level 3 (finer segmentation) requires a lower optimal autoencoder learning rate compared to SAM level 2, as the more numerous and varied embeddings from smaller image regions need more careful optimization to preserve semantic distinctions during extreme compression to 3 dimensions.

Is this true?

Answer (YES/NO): NO